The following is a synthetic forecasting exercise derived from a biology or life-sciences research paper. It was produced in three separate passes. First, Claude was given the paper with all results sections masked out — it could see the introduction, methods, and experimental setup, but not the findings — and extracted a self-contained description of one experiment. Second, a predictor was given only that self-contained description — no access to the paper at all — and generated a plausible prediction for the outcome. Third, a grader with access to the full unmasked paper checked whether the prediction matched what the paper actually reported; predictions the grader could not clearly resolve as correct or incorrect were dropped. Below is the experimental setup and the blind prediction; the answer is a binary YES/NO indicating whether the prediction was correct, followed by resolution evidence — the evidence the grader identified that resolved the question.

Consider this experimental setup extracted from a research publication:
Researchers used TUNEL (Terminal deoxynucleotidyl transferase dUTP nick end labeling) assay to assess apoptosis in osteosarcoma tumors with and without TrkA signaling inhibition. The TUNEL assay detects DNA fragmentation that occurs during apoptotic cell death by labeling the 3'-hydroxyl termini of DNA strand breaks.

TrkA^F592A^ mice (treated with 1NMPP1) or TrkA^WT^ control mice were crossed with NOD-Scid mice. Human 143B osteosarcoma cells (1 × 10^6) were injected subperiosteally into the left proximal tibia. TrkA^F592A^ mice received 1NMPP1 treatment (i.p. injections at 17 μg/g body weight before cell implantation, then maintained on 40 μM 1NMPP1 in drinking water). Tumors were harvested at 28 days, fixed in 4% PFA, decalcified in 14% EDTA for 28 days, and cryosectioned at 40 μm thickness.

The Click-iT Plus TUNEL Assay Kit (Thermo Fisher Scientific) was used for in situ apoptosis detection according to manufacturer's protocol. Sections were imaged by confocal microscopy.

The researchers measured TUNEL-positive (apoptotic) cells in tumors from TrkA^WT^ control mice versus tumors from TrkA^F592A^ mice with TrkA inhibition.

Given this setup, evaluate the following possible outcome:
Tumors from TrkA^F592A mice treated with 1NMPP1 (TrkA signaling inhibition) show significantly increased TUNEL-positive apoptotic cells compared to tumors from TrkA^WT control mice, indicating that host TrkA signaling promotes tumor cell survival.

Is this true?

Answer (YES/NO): YES